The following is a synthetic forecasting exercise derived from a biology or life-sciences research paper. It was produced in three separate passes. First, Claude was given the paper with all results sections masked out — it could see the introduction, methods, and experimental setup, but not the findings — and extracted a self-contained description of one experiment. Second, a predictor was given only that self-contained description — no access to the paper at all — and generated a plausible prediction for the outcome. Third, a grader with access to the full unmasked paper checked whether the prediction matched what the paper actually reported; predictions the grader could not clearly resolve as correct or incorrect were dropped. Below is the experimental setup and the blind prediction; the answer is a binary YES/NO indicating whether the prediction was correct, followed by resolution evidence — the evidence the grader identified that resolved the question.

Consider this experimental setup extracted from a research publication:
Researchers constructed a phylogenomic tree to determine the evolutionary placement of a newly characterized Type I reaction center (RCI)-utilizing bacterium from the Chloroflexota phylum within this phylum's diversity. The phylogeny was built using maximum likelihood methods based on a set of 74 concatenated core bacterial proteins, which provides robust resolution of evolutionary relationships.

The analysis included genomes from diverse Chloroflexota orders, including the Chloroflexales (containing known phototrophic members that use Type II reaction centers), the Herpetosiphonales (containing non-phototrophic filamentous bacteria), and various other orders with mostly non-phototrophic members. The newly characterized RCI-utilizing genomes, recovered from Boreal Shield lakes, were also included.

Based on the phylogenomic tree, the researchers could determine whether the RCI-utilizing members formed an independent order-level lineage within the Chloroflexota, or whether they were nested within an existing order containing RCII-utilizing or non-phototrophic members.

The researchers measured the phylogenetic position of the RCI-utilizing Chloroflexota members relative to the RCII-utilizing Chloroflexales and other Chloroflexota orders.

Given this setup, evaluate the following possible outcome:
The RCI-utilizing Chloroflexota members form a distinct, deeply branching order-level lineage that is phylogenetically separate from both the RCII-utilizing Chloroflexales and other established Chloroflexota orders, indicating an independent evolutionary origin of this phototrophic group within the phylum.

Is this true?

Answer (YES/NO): NO